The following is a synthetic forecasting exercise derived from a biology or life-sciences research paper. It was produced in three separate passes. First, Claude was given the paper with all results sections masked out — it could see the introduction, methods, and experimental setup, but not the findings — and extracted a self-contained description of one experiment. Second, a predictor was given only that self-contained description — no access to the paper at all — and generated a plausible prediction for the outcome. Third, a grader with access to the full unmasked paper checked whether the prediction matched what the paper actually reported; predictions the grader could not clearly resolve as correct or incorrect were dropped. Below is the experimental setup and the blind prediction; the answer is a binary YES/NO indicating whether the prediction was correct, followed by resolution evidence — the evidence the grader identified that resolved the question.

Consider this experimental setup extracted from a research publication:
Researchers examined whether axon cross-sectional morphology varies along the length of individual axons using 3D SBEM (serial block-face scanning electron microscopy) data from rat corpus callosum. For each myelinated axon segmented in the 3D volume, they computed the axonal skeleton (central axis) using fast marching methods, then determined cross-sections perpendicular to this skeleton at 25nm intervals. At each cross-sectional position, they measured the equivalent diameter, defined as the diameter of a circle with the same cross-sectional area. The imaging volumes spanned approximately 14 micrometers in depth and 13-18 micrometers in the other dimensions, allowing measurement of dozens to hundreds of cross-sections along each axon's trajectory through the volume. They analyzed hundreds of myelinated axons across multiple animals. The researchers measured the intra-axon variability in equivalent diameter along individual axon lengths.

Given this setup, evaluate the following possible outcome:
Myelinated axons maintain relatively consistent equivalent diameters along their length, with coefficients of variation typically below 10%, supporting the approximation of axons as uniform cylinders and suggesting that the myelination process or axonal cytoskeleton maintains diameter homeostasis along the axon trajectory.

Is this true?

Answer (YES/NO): NO